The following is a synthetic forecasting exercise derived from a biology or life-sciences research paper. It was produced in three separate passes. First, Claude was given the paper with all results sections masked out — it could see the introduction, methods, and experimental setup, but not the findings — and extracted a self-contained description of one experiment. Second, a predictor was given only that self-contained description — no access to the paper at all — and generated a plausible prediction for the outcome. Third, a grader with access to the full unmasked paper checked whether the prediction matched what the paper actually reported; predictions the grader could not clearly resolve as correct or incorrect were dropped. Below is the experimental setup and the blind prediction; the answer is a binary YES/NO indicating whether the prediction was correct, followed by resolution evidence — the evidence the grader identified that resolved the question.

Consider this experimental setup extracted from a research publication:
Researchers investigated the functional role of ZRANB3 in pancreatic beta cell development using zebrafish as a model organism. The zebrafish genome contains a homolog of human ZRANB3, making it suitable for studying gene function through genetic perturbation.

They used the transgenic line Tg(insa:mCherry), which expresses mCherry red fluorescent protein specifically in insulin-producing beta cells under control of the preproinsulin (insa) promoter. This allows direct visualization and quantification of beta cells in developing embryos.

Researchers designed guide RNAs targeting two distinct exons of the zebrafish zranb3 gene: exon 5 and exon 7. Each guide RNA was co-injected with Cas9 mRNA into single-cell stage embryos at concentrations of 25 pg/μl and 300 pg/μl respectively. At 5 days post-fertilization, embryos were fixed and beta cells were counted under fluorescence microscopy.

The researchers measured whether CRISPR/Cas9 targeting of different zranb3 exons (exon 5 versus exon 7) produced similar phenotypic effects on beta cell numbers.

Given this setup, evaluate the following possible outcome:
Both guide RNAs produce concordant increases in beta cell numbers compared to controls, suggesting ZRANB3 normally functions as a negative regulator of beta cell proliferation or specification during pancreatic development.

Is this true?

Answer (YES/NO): NO